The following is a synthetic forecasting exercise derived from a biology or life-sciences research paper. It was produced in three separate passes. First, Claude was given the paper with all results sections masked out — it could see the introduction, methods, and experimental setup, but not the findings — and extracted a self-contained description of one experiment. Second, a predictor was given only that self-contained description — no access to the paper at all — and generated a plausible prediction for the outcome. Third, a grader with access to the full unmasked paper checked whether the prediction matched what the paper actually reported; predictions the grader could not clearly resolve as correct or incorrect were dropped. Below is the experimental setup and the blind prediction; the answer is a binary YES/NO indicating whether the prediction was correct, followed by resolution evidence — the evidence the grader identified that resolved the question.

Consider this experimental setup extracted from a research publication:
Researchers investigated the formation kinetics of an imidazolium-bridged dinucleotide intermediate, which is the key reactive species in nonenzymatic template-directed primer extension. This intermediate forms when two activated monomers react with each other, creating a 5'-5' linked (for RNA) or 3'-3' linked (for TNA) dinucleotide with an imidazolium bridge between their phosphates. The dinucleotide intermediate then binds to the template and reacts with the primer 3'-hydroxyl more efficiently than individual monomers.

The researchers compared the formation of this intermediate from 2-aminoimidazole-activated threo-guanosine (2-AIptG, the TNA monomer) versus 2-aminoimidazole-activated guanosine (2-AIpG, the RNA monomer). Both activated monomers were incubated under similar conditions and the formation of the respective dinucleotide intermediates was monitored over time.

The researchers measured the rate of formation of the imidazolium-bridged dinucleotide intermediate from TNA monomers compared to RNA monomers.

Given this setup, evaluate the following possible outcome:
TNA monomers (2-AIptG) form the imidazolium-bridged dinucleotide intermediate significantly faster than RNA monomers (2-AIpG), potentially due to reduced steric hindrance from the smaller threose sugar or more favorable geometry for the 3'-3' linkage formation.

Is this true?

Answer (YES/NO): NO